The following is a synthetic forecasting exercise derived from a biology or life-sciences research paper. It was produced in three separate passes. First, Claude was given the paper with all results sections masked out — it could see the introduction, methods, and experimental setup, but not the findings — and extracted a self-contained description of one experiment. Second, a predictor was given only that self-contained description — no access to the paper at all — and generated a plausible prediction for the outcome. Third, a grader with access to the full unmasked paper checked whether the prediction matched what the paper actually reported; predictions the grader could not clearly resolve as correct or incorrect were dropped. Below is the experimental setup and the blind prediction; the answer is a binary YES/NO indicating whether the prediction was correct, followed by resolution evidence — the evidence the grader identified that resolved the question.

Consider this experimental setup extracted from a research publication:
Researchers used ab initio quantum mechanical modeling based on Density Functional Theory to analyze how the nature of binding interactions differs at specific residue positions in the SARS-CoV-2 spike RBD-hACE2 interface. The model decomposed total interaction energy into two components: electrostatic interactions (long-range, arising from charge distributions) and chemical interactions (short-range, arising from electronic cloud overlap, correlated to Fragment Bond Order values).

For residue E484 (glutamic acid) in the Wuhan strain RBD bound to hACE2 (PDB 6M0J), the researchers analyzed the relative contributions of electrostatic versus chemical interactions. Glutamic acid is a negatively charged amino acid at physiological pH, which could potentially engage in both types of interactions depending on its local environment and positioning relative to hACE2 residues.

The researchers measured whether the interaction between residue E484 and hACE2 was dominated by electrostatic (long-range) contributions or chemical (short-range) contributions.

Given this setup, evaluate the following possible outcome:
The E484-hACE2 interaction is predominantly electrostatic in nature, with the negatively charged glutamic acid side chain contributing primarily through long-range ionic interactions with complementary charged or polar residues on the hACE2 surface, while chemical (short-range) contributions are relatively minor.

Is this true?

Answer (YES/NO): NO